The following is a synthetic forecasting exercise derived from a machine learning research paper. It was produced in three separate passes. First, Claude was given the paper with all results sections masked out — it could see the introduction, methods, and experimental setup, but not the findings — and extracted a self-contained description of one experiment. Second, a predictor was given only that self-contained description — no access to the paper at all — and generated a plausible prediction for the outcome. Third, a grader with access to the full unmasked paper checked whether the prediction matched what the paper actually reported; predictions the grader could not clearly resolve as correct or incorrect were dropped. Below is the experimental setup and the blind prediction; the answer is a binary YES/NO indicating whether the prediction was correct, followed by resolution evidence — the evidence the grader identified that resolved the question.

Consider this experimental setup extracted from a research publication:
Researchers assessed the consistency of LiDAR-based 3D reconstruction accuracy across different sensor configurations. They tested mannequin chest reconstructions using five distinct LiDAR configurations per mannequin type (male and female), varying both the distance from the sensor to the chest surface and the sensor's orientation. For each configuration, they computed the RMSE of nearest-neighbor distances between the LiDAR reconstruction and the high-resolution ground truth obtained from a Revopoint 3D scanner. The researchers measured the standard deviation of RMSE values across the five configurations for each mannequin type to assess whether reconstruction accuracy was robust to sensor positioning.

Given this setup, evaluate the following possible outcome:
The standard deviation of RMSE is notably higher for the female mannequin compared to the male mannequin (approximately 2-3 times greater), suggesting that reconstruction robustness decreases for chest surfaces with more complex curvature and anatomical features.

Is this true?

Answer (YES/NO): NO